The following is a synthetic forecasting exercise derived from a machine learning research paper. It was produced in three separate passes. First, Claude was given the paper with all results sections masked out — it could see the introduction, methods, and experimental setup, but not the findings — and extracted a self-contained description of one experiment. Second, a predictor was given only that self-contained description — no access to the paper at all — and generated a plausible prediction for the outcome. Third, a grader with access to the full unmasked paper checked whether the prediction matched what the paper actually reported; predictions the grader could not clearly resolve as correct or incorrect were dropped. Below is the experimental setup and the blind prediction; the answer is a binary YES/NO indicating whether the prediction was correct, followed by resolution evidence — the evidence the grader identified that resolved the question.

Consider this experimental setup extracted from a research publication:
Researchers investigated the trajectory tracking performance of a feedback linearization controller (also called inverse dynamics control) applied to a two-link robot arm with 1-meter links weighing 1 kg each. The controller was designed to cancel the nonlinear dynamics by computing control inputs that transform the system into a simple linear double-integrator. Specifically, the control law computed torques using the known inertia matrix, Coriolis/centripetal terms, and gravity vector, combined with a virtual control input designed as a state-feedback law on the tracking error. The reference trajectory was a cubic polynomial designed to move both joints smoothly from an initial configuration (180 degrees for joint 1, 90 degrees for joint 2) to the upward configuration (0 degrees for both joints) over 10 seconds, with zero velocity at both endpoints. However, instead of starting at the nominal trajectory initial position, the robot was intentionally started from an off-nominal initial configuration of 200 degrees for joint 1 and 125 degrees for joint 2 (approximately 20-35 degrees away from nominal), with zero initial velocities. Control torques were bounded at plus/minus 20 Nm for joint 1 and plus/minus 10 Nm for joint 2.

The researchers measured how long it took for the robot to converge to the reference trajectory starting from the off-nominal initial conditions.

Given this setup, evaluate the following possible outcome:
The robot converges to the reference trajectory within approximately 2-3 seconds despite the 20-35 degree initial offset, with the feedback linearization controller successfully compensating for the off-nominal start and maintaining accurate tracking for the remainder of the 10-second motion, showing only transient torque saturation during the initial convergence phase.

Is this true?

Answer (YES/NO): NO